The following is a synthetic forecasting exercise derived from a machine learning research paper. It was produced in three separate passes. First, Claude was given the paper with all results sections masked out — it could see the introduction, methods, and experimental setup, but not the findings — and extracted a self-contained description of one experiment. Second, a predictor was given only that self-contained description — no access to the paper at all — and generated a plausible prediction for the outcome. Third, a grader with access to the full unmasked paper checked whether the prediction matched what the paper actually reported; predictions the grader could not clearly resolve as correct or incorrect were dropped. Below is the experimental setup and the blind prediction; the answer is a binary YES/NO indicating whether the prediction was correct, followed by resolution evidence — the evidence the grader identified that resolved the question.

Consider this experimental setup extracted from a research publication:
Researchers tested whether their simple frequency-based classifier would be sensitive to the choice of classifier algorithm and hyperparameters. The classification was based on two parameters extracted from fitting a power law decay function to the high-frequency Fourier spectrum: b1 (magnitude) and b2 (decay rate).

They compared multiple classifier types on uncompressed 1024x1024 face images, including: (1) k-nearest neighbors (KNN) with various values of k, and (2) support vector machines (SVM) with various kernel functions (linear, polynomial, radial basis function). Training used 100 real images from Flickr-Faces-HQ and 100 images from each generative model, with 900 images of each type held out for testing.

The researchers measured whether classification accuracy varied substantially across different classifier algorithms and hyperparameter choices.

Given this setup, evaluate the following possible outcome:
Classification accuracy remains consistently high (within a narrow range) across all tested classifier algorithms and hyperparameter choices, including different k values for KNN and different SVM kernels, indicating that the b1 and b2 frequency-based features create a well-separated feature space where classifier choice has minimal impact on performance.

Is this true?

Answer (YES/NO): YES